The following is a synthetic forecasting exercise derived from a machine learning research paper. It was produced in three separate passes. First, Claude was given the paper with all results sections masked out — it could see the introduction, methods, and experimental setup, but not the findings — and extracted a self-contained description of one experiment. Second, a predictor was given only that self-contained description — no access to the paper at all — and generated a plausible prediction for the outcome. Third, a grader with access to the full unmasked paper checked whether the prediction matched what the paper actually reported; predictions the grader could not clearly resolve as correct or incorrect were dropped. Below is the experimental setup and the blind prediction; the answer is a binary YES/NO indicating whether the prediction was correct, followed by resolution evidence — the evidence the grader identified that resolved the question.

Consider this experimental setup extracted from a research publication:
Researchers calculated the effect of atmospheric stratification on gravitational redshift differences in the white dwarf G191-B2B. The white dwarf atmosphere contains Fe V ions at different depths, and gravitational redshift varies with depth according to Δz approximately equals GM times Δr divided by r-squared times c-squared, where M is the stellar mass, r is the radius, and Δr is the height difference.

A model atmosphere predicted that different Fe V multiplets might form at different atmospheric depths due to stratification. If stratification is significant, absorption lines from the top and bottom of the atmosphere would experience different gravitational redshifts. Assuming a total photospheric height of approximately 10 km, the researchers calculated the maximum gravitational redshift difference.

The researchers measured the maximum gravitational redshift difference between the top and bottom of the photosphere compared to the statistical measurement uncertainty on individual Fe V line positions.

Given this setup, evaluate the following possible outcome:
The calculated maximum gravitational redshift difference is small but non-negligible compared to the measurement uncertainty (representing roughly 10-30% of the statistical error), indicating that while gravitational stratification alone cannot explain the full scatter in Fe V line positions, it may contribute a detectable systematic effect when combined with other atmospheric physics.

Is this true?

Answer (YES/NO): NO